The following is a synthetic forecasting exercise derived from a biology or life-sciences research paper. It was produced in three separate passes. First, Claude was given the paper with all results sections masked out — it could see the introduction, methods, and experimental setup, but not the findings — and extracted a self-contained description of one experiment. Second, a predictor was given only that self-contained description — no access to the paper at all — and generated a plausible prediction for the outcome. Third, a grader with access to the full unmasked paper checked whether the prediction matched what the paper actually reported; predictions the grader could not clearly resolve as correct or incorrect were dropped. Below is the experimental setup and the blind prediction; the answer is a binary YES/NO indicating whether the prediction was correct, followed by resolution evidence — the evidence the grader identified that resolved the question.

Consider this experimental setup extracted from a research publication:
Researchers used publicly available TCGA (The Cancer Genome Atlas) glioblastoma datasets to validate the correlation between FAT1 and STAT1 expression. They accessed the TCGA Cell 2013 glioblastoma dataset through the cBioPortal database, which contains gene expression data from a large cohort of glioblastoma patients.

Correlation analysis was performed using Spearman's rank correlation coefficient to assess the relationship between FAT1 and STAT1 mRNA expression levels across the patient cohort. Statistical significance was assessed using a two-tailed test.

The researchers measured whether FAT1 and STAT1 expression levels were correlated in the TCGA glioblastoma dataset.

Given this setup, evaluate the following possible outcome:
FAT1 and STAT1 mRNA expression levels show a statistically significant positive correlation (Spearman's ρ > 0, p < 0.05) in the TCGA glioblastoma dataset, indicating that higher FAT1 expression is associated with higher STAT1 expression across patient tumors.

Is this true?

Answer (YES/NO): YES